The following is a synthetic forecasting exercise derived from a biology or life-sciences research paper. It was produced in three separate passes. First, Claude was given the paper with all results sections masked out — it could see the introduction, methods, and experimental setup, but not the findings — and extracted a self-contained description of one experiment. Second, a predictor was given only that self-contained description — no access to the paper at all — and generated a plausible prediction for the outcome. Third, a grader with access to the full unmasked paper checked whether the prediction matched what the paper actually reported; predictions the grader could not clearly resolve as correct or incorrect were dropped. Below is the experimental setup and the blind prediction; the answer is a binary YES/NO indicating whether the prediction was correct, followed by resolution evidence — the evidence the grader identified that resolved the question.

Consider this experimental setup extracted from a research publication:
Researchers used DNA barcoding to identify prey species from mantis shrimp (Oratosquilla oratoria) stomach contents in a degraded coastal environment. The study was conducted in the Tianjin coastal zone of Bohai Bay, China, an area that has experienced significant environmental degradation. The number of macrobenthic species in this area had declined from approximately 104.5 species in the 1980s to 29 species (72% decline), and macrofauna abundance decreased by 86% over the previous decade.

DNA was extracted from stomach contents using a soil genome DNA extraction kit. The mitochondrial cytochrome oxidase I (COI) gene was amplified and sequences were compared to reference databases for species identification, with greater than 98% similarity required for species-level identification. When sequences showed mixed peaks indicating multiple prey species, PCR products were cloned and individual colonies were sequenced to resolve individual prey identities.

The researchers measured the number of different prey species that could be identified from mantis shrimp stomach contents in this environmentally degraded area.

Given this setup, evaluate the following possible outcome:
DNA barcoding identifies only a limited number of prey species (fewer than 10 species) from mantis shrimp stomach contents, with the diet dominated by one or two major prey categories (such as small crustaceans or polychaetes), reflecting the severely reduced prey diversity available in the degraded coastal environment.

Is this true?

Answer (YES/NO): NO